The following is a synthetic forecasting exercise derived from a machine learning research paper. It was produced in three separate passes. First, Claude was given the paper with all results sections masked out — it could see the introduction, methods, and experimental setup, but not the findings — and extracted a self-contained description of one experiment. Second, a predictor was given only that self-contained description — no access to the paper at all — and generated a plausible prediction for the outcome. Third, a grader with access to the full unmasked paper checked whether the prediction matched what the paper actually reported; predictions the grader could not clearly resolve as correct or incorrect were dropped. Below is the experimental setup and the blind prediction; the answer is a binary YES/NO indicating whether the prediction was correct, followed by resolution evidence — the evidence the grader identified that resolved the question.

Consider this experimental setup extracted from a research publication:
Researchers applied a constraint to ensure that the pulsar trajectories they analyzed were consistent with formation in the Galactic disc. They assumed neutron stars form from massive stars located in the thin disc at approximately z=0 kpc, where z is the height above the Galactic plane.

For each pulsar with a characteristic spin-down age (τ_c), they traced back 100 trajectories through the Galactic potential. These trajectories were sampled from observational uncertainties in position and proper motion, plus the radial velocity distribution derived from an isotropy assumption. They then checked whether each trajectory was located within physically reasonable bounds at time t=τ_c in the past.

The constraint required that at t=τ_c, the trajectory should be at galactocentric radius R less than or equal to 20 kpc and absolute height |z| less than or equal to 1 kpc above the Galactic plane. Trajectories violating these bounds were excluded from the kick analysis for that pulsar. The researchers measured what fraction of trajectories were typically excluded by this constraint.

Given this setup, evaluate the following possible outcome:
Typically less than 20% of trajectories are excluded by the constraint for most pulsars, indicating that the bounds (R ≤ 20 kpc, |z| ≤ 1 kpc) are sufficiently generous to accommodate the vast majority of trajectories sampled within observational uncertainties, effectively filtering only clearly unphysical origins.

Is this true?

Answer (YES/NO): YES